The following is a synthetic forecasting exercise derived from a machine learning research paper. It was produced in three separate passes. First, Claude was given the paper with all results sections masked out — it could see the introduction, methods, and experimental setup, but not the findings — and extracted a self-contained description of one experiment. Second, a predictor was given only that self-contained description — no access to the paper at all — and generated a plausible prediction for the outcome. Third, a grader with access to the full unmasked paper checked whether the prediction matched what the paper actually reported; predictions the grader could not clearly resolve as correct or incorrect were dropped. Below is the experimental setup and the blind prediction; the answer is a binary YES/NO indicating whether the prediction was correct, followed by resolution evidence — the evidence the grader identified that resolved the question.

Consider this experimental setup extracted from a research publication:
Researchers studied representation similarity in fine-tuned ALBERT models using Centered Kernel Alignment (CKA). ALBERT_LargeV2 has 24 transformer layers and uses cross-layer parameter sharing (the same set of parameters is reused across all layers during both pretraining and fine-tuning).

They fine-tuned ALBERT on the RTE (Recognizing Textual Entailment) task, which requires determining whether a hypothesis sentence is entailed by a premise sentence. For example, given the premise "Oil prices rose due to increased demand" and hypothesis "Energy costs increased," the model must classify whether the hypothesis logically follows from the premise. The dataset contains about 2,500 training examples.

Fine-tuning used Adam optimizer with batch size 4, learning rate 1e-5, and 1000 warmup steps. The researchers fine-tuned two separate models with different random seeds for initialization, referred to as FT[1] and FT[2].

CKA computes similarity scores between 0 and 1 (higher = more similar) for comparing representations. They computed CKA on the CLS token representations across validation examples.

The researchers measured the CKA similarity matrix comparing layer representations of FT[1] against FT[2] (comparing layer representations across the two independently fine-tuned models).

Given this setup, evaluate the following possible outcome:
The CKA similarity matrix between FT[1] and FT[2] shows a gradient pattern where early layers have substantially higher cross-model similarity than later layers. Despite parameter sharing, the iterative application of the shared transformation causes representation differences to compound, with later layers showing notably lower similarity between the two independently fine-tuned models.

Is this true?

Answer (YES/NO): NO